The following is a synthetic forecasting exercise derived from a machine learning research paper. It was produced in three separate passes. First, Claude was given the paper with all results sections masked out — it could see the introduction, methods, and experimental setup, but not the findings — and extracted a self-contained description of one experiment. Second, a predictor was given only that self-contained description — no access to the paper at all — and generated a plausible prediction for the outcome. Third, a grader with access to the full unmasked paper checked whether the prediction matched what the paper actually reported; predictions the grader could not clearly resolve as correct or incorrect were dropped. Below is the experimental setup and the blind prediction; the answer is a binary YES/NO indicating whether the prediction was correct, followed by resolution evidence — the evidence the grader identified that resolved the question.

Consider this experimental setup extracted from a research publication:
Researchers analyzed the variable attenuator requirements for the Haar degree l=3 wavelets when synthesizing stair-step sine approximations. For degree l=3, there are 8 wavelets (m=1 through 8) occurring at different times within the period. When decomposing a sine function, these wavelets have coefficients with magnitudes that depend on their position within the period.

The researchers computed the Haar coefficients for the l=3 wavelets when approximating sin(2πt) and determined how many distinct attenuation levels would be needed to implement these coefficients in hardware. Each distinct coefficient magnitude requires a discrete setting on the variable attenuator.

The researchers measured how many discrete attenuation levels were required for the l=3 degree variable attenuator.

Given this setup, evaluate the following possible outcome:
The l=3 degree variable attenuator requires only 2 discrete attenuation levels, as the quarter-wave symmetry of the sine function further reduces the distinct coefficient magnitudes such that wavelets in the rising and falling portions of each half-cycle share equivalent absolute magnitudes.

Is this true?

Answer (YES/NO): YES